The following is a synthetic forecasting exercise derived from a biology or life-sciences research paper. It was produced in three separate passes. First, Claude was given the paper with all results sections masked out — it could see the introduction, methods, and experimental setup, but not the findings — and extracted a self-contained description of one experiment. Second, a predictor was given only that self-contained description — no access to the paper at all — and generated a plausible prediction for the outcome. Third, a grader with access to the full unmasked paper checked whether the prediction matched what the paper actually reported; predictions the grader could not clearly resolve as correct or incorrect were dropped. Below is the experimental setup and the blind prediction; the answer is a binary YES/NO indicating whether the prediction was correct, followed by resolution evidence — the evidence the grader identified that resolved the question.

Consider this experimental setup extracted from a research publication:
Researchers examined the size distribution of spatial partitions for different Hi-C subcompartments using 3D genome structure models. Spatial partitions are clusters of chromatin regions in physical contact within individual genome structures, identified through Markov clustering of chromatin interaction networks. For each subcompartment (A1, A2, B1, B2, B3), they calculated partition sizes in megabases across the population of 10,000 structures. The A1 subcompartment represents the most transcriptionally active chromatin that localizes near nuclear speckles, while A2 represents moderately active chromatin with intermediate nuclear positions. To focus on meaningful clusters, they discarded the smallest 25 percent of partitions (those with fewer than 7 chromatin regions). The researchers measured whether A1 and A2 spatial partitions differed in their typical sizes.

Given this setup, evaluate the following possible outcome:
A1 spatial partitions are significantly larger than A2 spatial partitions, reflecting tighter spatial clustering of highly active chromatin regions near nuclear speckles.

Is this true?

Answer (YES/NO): YES